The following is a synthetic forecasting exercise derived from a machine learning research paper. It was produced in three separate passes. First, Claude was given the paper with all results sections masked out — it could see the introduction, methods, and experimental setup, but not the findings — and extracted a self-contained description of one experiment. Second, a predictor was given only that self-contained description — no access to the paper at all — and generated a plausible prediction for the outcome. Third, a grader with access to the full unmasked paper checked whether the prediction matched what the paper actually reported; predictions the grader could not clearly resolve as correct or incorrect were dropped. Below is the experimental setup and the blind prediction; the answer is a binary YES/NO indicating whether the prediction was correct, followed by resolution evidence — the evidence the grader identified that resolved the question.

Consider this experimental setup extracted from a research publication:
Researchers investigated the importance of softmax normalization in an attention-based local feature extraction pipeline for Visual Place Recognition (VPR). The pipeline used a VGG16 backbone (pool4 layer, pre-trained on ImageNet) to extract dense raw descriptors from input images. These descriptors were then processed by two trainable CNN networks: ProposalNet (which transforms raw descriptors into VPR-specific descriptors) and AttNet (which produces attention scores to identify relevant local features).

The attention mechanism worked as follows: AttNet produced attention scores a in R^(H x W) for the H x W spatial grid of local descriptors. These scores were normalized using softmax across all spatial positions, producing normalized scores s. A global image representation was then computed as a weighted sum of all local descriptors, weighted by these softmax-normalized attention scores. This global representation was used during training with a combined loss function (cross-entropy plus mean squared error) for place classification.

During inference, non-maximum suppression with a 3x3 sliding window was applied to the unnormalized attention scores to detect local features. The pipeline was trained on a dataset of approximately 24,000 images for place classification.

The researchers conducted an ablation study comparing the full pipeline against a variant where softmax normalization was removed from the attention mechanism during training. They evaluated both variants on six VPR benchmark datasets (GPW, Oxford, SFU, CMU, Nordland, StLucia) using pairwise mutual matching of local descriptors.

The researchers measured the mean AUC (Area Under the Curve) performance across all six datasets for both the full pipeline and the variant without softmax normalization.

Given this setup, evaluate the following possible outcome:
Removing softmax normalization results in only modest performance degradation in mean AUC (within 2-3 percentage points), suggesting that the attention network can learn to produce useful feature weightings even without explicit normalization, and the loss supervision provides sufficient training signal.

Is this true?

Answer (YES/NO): NO